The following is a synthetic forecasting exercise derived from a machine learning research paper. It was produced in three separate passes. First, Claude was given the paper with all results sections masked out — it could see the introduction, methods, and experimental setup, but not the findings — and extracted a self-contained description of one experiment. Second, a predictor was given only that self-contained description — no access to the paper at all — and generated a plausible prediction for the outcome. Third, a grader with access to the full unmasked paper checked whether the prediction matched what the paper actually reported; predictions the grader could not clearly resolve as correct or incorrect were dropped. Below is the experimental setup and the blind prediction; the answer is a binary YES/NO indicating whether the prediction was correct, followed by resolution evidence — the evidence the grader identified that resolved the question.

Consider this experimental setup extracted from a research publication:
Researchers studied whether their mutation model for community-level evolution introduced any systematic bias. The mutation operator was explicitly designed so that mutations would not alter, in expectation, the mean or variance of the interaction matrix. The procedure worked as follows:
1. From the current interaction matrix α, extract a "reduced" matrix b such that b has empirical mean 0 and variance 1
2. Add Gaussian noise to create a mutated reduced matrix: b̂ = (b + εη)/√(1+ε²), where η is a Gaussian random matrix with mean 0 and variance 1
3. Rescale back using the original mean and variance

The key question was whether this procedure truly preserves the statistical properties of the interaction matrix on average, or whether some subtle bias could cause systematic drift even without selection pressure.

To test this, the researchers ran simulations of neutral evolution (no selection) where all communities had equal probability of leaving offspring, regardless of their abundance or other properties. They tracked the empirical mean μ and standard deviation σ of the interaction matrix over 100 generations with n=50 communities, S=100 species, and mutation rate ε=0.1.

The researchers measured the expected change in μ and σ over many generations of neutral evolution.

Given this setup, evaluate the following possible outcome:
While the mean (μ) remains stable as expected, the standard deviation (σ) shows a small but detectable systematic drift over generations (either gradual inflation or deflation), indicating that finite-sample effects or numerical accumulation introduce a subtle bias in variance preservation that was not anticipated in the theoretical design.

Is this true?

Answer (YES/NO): NO